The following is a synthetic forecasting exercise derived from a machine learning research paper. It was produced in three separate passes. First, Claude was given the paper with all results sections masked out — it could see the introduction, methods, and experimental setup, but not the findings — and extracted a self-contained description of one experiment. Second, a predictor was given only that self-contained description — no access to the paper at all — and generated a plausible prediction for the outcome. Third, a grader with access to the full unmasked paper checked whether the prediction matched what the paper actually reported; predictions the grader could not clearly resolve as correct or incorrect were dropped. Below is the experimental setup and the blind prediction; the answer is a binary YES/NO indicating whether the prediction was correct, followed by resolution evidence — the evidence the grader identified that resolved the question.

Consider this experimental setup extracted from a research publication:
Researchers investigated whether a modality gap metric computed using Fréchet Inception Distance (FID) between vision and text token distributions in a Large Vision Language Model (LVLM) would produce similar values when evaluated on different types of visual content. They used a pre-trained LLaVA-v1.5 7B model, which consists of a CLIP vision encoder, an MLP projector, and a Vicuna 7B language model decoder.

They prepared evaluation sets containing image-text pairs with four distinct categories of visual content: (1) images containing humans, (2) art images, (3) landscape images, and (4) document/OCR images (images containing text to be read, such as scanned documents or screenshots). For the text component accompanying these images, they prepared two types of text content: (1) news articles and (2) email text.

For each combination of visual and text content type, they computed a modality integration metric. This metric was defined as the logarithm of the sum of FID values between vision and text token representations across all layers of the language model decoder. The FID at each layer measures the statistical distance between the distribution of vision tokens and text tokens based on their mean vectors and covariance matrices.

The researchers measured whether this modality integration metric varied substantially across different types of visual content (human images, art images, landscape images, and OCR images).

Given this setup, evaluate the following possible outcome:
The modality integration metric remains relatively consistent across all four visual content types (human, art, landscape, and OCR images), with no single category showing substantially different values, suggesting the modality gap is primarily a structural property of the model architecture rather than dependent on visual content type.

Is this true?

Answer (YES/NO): YES